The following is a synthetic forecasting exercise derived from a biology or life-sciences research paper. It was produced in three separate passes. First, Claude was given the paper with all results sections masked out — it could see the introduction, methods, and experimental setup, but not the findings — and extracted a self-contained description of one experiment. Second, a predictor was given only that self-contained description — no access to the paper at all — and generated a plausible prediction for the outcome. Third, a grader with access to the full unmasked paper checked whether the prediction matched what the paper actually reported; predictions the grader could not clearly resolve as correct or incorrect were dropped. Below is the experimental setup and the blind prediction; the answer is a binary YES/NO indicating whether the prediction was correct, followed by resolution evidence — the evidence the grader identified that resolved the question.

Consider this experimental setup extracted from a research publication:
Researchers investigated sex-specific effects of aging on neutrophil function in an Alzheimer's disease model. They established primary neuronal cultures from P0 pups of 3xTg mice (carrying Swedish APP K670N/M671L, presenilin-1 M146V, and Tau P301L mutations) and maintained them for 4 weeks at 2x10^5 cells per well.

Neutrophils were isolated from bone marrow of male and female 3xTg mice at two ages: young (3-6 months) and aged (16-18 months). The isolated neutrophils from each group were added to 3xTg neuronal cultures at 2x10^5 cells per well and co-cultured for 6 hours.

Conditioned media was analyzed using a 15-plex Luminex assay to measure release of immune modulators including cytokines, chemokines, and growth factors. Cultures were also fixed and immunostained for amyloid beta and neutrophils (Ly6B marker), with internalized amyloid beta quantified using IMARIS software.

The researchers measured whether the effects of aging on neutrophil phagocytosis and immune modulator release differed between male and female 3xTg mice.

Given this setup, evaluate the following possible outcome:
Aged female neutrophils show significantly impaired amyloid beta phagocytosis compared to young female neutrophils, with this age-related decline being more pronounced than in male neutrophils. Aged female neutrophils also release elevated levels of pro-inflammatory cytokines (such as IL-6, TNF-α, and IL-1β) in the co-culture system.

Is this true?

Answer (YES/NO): NO